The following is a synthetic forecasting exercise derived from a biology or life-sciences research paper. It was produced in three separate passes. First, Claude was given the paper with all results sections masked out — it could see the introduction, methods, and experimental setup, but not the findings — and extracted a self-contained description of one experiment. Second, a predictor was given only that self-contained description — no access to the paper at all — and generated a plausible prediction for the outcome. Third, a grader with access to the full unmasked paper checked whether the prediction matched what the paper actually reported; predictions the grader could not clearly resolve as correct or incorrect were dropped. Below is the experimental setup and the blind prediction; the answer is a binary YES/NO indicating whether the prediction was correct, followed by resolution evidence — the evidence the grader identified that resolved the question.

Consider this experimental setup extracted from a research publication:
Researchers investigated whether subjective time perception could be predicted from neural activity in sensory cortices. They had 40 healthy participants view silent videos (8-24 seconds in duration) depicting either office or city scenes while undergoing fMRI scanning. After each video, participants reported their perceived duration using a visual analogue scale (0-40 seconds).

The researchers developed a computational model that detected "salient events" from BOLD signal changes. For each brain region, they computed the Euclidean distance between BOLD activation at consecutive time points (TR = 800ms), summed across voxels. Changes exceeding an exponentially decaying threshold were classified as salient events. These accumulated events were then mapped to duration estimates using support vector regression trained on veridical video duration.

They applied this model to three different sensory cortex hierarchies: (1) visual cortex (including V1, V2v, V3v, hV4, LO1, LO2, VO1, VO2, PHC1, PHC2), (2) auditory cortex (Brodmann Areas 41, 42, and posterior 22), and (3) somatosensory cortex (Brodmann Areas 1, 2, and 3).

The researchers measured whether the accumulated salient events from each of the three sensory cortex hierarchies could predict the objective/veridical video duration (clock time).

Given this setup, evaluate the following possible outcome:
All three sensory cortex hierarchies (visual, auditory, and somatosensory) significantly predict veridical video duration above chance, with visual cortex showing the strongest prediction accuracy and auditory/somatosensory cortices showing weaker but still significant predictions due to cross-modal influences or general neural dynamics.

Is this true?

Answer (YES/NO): NO